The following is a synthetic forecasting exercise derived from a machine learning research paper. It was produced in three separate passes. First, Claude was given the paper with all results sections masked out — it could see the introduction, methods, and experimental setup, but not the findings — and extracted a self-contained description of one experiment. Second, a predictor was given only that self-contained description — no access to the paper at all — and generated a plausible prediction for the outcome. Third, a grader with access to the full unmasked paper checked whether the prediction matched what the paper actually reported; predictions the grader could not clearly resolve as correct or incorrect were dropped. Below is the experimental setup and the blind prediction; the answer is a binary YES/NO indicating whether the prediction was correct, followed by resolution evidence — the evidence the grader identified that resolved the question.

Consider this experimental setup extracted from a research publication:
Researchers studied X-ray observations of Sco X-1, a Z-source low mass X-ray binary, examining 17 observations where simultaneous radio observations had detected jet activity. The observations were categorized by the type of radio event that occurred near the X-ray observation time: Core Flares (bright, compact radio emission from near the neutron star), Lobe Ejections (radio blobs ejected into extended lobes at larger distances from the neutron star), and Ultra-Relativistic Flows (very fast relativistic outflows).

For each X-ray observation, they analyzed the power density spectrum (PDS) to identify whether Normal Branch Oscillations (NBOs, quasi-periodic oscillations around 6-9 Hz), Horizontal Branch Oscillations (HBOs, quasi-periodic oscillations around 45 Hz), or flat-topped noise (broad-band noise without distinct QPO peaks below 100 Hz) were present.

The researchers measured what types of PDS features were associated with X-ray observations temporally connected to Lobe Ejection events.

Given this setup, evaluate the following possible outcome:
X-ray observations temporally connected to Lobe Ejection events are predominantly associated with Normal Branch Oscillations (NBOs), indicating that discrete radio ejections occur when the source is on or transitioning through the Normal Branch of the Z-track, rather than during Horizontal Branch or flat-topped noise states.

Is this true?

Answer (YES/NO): NO